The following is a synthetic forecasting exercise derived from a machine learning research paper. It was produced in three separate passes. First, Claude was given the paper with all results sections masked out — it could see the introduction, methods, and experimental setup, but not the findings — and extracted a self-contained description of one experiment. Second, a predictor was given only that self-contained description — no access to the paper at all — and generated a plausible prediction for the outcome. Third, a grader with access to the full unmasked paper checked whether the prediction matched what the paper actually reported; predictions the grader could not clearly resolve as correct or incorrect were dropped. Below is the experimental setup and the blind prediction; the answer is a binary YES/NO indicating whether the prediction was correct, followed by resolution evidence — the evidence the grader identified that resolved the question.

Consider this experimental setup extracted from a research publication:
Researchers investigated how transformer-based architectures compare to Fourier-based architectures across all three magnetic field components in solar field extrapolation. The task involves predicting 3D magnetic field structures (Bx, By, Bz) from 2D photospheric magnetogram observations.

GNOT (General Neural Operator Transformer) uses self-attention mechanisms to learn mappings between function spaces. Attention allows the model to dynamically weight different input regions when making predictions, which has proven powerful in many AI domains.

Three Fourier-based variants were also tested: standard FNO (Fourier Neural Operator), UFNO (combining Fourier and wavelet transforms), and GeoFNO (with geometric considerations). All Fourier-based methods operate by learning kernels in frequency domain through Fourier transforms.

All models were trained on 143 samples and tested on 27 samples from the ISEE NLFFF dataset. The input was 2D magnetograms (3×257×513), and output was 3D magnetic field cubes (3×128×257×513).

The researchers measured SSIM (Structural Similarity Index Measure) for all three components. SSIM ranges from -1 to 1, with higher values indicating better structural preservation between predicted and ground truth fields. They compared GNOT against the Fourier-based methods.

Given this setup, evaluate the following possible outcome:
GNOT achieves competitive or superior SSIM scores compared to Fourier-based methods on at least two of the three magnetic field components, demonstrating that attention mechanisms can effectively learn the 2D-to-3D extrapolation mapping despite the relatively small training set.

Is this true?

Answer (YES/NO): NO